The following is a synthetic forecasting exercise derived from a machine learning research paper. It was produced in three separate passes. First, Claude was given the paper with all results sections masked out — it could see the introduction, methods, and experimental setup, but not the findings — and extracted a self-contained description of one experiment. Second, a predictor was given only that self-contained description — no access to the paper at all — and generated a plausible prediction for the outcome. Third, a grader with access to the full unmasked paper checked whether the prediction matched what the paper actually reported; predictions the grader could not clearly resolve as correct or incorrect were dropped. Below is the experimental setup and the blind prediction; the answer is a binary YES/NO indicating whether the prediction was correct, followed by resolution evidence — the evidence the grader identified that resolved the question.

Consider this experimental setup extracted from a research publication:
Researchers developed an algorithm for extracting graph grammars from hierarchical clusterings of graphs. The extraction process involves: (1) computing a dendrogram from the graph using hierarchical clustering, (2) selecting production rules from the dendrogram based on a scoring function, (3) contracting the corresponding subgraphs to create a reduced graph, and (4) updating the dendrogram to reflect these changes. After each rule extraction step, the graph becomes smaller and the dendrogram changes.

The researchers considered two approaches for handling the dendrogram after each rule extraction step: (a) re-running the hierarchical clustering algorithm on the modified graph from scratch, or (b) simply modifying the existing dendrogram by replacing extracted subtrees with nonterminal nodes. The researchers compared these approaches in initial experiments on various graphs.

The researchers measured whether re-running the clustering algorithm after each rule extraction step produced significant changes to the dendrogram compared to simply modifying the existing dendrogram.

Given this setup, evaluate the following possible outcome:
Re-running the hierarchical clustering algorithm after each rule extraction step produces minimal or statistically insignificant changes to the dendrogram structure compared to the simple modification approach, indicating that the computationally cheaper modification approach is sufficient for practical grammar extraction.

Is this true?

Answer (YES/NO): YES